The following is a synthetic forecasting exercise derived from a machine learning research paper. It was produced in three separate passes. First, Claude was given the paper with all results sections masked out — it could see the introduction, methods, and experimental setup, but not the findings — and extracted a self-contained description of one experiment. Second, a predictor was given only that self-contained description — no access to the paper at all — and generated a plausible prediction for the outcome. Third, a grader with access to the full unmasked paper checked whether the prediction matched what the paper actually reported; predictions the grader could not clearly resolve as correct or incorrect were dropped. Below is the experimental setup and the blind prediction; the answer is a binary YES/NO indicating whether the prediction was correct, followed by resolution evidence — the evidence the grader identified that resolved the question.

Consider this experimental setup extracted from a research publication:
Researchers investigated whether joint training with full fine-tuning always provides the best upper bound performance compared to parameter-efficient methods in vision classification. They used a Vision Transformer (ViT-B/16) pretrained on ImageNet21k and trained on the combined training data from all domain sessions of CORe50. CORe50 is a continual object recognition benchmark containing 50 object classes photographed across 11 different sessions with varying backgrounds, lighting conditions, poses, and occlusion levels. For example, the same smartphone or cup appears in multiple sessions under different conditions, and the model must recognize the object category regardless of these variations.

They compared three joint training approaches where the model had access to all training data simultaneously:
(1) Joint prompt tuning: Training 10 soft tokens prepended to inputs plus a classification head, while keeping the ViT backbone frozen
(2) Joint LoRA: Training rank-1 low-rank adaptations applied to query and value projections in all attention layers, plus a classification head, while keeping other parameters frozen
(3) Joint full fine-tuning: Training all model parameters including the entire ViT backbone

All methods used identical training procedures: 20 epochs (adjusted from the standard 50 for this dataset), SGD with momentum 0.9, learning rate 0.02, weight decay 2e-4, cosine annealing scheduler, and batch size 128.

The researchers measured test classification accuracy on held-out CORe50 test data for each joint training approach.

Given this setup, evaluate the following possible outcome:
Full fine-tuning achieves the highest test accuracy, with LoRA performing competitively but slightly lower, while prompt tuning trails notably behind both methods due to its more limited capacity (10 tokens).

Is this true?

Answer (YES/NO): NO